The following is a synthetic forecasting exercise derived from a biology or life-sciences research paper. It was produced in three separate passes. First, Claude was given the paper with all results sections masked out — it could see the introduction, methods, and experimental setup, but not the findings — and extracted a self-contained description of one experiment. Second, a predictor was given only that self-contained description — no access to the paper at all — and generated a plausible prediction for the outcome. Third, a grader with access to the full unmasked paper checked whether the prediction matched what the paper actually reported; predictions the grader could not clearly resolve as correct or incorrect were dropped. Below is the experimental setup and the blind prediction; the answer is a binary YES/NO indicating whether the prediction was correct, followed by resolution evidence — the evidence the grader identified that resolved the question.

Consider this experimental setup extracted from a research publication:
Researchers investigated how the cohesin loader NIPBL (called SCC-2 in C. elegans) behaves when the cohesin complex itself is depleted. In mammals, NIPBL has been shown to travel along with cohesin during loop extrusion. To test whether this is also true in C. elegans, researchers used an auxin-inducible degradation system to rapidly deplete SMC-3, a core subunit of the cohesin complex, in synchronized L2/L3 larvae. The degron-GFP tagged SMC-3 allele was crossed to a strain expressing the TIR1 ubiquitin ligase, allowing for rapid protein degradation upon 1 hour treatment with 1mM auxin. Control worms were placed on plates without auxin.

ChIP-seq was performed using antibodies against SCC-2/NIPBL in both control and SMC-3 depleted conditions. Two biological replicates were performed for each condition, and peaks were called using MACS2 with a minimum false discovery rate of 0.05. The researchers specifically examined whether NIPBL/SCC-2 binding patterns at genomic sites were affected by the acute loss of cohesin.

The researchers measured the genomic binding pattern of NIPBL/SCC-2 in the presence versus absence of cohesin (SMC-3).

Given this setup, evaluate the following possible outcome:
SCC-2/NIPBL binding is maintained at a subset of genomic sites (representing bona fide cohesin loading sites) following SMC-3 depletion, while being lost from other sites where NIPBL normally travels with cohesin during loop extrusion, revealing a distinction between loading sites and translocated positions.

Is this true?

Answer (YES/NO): NO